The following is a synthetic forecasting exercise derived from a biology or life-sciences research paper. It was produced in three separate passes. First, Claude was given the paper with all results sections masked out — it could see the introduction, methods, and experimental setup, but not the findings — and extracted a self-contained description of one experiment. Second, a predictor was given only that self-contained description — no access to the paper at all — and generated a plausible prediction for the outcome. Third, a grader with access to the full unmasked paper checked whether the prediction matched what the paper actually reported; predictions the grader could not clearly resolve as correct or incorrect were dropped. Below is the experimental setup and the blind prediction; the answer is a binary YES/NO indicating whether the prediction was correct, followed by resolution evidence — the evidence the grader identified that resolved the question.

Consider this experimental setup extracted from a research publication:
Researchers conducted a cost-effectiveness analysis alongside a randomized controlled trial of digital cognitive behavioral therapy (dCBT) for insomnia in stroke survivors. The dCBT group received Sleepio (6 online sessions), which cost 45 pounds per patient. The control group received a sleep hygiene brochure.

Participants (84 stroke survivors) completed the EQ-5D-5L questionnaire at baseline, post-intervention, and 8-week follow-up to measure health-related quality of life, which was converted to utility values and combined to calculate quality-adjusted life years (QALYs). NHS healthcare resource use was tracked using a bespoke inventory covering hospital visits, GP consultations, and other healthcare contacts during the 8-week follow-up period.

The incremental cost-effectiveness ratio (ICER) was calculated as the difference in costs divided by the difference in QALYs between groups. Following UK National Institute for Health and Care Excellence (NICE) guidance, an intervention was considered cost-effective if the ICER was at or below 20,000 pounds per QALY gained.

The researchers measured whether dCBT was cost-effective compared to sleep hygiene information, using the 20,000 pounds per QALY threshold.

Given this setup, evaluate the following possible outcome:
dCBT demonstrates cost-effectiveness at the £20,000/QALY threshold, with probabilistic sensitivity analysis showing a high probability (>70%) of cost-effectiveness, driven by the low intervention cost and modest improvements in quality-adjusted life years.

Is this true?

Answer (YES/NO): YES